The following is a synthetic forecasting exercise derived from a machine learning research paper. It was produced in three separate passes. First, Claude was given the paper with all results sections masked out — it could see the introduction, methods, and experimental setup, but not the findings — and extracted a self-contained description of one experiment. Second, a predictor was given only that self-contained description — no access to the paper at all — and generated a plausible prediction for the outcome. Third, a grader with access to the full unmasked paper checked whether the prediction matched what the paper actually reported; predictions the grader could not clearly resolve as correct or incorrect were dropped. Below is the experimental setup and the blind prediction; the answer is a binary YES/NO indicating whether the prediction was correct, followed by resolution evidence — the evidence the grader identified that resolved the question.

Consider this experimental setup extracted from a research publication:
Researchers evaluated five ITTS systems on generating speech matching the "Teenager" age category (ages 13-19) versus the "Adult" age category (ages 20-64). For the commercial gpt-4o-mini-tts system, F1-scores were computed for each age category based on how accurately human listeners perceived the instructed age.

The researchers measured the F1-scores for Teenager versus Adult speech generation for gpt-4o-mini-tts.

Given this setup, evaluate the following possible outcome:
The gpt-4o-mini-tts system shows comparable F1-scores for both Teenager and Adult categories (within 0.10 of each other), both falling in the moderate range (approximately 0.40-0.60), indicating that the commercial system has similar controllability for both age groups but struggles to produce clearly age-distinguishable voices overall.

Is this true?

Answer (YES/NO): NO